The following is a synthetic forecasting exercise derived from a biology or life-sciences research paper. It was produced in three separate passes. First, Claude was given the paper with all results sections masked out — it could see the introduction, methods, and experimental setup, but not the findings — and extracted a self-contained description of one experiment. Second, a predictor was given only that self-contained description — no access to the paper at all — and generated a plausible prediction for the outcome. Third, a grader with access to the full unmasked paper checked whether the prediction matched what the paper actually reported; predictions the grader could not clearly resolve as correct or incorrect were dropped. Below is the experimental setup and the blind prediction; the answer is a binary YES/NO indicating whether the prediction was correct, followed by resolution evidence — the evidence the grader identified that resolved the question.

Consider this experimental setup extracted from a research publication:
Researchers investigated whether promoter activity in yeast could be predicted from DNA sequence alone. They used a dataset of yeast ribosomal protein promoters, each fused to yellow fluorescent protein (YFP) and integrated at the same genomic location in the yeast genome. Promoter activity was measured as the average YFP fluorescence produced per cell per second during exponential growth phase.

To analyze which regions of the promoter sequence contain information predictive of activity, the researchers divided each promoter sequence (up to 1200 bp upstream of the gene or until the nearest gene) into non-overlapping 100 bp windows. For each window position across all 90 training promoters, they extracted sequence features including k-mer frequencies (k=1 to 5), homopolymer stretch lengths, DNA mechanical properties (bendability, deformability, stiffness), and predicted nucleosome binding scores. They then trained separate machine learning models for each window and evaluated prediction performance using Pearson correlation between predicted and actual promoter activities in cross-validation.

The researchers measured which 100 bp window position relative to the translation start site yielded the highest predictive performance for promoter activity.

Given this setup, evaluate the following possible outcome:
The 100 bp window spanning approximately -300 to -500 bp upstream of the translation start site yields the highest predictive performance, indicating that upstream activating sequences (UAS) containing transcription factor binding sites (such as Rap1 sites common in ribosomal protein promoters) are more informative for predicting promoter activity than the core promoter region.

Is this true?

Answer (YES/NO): NO